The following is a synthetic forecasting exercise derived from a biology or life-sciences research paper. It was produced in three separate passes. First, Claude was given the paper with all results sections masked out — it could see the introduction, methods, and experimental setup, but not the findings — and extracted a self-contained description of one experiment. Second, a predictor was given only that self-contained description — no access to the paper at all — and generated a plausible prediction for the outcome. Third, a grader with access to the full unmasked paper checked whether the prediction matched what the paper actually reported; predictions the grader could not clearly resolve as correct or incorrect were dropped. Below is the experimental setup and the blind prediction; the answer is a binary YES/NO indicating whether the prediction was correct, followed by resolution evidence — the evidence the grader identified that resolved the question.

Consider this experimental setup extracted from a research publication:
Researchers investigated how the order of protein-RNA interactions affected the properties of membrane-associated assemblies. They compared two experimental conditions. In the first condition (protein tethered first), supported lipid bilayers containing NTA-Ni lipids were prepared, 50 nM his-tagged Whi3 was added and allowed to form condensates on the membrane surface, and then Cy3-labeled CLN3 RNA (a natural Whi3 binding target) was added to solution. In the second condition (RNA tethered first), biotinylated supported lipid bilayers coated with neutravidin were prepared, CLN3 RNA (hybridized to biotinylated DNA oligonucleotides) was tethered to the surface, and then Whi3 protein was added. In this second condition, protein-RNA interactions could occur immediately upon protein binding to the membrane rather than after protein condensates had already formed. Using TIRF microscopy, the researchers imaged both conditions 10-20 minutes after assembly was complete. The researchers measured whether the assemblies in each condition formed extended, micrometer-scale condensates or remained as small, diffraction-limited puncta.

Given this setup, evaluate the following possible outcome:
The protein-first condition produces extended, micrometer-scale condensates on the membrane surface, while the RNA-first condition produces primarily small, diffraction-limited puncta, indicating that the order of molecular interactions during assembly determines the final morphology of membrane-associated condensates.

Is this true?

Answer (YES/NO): YES